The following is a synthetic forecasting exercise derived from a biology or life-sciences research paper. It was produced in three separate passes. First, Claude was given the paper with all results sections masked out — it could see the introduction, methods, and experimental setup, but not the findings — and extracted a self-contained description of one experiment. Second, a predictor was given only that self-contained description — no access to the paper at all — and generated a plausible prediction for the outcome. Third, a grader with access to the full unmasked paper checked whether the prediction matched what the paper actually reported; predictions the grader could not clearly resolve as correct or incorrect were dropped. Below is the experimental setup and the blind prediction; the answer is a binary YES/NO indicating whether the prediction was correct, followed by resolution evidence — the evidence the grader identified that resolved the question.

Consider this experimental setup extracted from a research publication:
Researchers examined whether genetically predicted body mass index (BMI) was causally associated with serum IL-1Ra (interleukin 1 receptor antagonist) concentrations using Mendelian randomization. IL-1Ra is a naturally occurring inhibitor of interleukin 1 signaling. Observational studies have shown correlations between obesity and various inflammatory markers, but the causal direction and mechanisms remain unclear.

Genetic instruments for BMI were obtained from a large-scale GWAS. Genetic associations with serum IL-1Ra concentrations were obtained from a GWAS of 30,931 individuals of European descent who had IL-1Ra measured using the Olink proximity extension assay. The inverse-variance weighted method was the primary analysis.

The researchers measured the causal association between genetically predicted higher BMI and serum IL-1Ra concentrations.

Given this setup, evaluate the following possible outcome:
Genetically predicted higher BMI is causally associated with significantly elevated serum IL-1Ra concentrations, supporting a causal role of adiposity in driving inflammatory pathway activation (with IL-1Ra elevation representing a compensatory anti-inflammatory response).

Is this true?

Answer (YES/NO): YES